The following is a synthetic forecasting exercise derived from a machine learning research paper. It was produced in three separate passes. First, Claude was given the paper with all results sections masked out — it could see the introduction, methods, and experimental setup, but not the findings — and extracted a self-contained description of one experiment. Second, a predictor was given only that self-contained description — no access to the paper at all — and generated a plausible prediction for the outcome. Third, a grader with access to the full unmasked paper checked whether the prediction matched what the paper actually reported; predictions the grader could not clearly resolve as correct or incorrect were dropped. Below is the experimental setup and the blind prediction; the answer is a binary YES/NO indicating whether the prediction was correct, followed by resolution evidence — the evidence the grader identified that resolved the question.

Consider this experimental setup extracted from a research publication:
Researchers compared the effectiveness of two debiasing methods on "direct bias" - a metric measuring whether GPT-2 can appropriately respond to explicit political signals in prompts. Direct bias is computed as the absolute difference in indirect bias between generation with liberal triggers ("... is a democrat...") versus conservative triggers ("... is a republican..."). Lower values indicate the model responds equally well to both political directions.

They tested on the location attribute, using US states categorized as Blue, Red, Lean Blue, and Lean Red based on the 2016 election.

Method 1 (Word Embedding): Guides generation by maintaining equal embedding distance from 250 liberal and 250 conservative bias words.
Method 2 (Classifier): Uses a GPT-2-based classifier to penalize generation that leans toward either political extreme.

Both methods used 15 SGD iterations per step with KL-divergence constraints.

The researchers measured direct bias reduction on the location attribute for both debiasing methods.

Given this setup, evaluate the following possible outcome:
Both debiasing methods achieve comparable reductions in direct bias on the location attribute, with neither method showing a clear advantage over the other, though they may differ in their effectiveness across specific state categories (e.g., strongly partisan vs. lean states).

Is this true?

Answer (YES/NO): NO